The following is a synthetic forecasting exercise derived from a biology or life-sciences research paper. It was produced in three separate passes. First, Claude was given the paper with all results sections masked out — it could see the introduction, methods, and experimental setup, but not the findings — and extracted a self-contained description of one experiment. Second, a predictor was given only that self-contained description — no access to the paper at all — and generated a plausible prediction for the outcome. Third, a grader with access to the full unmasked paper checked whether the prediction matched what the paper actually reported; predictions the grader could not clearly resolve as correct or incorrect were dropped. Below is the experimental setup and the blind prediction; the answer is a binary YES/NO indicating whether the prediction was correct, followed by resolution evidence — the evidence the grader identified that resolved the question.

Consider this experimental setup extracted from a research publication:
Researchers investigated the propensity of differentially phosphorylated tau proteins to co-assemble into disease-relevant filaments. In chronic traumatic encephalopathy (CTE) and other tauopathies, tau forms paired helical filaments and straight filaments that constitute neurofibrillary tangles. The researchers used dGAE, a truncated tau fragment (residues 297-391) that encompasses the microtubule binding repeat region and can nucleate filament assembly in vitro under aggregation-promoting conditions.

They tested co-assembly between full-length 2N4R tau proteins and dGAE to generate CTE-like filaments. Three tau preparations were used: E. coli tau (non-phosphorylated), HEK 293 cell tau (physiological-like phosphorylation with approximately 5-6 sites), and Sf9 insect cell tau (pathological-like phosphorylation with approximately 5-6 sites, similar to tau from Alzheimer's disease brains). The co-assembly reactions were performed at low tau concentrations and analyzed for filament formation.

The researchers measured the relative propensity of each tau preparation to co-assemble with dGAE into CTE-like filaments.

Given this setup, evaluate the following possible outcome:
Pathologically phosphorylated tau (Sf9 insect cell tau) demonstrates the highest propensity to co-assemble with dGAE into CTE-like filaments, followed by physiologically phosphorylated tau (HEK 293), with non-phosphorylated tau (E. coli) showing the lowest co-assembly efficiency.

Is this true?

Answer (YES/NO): NO